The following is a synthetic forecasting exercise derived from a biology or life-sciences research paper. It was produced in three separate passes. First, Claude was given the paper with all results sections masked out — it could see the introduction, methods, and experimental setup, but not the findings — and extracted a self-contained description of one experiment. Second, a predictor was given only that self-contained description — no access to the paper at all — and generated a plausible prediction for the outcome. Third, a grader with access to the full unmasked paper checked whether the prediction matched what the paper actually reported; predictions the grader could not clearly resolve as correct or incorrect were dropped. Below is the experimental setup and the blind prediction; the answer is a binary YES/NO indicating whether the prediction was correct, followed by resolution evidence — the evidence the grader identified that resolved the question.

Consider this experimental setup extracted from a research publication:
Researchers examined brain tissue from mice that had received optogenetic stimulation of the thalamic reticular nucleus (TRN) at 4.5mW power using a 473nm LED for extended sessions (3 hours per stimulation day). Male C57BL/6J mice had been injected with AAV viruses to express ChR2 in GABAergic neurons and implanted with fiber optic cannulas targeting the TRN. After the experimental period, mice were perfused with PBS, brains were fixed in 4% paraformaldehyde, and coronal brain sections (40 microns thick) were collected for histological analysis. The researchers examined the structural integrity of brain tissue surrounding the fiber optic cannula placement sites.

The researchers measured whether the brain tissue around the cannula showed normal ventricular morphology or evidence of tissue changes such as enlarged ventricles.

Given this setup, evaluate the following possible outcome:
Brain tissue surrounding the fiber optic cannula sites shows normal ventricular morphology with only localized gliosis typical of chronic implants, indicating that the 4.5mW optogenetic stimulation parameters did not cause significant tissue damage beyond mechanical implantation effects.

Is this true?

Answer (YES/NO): NO